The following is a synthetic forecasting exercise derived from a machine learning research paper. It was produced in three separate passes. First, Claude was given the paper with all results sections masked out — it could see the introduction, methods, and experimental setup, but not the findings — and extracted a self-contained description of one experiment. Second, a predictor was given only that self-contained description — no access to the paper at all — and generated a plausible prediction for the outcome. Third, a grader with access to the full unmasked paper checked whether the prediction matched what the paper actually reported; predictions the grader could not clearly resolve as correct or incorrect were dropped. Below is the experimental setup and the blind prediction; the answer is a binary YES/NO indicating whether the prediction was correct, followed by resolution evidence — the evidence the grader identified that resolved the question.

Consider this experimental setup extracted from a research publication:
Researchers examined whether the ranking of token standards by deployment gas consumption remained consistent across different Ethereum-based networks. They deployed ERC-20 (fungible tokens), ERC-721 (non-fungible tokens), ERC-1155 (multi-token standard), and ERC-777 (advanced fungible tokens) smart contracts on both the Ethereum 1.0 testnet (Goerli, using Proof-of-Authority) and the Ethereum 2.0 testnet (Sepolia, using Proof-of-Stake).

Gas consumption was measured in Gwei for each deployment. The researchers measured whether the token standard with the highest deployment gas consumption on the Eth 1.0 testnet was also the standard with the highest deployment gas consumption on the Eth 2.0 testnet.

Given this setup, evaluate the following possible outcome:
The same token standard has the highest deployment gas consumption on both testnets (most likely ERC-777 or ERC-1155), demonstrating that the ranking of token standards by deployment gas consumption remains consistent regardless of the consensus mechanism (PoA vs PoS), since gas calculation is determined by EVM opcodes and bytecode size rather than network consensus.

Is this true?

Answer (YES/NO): NO